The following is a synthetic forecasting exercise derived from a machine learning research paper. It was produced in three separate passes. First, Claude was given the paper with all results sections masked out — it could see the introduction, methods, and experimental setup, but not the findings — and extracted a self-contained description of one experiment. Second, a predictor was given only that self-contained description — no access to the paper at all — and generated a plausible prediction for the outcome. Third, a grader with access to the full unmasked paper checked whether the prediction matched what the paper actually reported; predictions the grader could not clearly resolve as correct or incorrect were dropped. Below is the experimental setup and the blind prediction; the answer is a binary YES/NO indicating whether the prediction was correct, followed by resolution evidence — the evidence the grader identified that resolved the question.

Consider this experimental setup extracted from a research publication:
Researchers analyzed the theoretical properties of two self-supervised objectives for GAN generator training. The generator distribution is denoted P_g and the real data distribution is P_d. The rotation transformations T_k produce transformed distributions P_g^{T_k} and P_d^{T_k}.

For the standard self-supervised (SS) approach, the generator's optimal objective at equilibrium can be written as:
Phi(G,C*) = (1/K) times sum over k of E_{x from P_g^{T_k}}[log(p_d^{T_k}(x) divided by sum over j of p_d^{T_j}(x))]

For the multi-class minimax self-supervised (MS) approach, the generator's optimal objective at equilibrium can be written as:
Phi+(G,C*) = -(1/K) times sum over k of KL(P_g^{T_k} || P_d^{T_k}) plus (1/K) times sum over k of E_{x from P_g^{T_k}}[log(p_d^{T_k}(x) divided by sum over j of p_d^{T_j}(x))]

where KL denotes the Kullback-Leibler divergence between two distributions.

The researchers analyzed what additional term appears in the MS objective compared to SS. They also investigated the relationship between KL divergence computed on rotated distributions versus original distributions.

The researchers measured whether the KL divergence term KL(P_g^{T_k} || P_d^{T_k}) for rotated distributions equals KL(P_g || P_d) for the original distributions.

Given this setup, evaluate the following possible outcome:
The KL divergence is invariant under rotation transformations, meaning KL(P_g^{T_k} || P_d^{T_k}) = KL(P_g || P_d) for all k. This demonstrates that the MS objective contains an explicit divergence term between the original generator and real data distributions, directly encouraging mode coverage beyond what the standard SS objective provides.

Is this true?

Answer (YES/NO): YES